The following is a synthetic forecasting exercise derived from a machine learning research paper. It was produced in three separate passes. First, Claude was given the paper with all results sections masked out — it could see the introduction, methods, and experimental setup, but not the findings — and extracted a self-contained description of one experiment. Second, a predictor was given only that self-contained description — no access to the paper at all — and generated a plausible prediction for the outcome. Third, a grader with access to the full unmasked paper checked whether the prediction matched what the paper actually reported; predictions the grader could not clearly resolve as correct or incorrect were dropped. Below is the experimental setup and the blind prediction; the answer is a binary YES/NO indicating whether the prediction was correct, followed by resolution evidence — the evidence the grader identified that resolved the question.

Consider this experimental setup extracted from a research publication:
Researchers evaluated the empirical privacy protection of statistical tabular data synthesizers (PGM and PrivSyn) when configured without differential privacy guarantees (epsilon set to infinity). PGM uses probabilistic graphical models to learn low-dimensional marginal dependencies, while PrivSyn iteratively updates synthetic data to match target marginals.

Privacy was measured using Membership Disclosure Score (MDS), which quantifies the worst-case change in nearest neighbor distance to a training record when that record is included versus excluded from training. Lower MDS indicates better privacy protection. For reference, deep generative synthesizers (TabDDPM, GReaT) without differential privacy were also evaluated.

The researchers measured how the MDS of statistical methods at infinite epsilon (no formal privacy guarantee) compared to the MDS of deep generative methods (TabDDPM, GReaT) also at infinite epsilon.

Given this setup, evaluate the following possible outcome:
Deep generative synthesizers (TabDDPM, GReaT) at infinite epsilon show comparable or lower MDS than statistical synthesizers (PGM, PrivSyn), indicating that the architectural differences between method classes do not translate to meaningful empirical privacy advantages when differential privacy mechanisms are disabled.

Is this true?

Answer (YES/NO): NO